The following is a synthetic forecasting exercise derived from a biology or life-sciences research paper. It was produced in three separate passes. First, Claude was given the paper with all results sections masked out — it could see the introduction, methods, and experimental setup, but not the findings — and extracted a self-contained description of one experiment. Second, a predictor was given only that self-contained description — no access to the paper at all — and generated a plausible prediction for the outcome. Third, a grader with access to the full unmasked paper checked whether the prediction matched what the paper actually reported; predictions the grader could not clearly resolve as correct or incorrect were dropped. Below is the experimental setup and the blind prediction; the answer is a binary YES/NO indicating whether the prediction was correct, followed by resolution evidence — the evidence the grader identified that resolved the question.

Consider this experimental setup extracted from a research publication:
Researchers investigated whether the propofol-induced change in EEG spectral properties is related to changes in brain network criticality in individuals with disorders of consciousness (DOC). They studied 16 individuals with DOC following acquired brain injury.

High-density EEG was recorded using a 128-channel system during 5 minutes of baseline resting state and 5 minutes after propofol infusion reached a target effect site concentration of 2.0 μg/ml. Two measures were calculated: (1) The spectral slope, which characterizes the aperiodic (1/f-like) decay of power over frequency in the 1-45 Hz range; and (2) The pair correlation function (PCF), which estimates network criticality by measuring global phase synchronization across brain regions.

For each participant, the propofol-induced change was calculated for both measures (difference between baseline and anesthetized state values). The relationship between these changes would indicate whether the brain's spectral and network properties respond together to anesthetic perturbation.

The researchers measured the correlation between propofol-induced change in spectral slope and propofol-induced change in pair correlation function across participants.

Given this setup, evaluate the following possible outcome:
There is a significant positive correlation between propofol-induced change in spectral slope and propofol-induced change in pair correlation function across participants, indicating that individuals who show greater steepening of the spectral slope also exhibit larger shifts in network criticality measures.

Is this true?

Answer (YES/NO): YES